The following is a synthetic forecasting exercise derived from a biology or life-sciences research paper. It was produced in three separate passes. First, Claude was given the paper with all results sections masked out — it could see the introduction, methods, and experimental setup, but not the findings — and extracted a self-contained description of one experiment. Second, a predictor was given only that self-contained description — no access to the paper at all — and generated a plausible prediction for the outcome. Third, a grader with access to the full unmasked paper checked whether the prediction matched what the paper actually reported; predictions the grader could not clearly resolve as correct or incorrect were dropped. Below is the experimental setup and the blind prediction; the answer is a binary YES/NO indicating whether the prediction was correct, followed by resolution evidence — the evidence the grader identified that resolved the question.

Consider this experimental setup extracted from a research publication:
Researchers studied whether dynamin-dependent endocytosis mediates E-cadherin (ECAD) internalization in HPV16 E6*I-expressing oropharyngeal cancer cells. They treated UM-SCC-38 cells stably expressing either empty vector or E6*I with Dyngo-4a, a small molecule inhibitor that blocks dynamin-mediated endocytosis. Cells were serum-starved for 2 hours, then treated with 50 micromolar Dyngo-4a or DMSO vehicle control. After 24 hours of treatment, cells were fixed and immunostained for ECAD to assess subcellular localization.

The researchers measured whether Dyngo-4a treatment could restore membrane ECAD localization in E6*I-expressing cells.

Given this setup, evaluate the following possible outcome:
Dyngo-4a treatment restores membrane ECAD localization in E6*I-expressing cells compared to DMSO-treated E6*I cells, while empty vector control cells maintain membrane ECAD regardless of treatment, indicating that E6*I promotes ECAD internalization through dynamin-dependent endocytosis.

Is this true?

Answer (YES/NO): NO